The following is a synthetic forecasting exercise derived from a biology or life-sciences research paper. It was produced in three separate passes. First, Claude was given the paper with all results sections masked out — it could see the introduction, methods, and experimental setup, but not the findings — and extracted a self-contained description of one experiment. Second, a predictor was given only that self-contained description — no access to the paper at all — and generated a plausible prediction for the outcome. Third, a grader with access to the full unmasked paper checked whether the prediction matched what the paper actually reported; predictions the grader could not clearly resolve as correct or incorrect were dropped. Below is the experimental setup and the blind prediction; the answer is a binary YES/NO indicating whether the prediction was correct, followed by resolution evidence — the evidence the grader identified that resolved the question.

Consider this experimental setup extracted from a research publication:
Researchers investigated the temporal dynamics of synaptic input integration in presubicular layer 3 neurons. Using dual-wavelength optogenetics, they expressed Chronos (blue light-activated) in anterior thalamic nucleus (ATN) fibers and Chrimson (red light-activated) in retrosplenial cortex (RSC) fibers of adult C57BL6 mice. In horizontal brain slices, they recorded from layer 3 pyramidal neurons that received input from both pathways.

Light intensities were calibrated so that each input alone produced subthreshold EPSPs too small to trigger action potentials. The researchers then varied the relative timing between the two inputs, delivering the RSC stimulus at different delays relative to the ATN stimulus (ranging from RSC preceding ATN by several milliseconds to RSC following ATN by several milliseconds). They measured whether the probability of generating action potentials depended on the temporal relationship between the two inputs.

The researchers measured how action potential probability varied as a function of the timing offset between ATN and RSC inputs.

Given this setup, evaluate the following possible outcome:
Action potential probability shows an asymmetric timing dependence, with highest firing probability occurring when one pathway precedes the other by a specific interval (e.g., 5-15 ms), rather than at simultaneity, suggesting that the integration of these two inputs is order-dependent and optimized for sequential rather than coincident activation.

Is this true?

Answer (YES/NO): NO